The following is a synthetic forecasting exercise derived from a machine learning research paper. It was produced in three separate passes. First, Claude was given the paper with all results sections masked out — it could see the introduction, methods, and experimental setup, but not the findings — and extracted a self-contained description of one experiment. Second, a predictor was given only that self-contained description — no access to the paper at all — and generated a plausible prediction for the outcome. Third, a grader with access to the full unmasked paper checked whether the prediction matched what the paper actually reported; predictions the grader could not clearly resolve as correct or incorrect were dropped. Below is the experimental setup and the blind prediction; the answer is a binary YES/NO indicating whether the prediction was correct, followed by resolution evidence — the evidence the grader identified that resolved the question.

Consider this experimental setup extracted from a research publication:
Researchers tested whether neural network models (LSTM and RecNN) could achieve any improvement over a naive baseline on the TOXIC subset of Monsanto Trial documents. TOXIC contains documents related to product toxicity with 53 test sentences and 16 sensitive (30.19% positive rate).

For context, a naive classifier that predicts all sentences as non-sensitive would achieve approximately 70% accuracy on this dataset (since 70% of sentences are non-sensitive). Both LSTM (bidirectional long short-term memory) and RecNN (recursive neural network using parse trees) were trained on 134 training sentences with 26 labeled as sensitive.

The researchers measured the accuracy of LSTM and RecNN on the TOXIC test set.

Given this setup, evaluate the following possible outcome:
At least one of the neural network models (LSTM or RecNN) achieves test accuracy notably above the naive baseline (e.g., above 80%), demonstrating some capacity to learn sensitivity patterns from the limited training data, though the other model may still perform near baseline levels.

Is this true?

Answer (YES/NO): NO